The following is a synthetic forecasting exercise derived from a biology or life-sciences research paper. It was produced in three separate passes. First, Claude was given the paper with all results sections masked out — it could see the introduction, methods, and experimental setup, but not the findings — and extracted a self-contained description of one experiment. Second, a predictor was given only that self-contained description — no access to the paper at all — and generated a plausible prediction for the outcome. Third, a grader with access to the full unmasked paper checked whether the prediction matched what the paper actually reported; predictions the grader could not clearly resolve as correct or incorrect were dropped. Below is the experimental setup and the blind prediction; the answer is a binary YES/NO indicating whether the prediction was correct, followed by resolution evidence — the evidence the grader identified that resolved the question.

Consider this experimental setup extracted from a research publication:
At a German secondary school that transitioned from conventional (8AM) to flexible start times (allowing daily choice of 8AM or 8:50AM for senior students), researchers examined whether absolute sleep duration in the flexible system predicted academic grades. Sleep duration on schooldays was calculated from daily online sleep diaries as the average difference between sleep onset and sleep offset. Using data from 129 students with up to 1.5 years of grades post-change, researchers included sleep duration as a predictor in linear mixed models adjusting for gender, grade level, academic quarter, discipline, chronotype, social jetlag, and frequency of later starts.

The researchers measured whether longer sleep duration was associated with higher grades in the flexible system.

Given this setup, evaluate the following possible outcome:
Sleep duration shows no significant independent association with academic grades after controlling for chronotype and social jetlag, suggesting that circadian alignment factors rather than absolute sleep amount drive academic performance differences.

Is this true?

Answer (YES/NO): NO